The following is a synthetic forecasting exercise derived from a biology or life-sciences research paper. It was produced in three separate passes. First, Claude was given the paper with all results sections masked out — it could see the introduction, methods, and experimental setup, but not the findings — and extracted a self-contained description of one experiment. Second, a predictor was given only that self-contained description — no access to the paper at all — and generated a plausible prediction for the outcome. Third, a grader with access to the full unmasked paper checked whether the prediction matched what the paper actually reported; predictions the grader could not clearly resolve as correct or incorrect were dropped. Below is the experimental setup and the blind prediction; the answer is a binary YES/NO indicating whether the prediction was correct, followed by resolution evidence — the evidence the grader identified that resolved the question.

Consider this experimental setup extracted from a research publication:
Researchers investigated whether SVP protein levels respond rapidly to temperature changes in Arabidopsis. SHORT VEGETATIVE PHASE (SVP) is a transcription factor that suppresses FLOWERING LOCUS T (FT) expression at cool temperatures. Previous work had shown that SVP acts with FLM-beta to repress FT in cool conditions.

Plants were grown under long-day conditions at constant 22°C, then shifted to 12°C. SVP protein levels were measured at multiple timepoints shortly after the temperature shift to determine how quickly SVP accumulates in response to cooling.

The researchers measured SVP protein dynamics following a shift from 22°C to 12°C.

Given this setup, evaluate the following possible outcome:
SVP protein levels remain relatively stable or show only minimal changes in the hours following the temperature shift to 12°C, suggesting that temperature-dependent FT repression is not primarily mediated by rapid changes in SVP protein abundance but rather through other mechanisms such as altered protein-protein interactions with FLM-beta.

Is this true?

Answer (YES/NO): NO